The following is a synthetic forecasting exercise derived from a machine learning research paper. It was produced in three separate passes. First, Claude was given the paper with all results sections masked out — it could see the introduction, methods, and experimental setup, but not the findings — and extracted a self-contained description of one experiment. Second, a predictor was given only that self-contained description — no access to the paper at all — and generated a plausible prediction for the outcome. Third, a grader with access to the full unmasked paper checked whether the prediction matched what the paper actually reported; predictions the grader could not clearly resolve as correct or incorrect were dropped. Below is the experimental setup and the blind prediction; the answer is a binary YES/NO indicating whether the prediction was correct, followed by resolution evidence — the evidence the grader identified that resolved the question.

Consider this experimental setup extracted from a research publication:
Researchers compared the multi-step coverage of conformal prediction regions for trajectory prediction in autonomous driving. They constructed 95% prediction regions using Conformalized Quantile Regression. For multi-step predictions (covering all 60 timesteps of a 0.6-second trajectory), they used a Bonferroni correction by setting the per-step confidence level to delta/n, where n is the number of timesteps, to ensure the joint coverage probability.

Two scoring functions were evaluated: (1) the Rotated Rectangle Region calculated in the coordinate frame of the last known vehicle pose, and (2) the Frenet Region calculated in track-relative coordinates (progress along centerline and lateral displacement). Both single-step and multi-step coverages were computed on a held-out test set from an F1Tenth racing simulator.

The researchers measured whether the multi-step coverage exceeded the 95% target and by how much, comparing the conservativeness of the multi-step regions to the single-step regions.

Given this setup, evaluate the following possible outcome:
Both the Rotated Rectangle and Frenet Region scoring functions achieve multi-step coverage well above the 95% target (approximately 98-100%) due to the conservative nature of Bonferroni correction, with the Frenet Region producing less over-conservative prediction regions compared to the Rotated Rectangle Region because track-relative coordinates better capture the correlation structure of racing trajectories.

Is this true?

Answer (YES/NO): YES